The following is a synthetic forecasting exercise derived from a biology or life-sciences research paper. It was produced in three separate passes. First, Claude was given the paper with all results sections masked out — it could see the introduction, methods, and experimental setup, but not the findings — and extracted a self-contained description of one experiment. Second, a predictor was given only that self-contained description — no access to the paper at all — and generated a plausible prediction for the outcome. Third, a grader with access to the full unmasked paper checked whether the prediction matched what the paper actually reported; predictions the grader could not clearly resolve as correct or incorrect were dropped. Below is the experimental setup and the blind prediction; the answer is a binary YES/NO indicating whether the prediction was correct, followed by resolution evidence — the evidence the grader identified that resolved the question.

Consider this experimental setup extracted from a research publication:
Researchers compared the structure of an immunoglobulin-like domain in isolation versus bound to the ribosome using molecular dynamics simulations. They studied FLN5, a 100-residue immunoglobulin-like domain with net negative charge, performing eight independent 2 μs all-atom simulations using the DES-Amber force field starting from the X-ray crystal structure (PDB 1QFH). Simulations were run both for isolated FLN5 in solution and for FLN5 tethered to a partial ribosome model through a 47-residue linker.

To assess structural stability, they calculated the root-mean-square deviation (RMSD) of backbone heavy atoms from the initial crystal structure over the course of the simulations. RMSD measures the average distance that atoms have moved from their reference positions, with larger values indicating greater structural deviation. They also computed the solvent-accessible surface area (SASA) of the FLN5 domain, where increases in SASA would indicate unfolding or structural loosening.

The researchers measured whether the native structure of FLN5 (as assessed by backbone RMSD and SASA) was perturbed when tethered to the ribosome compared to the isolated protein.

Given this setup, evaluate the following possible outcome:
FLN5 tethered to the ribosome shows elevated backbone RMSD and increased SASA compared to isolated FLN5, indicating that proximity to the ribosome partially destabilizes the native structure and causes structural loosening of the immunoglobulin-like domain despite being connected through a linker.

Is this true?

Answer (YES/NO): NO